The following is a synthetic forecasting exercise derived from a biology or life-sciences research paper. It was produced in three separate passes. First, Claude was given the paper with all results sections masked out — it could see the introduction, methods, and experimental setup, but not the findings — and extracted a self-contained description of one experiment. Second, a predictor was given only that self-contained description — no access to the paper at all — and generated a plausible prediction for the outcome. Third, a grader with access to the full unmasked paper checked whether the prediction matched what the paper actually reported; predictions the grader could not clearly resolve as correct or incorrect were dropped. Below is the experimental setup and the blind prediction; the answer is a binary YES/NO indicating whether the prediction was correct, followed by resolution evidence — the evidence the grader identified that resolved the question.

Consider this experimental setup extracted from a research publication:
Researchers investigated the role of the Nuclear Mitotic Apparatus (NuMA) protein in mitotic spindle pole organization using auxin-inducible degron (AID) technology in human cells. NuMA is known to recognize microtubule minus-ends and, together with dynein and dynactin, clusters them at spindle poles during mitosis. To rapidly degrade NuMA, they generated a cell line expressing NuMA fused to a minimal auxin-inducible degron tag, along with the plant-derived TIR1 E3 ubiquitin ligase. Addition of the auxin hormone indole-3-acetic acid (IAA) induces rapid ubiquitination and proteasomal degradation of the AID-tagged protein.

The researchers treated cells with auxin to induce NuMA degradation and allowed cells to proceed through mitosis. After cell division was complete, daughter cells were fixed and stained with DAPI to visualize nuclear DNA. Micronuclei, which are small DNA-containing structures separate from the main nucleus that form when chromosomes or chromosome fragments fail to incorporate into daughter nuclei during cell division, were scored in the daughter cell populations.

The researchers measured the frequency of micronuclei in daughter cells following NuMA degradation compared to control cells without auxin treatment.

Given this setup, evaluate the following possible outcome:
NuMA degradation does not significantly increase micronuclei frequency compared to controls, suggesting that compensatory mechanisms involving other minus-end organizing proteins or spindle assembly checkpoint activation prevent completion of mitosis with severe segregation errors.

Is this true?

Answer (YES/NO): NO